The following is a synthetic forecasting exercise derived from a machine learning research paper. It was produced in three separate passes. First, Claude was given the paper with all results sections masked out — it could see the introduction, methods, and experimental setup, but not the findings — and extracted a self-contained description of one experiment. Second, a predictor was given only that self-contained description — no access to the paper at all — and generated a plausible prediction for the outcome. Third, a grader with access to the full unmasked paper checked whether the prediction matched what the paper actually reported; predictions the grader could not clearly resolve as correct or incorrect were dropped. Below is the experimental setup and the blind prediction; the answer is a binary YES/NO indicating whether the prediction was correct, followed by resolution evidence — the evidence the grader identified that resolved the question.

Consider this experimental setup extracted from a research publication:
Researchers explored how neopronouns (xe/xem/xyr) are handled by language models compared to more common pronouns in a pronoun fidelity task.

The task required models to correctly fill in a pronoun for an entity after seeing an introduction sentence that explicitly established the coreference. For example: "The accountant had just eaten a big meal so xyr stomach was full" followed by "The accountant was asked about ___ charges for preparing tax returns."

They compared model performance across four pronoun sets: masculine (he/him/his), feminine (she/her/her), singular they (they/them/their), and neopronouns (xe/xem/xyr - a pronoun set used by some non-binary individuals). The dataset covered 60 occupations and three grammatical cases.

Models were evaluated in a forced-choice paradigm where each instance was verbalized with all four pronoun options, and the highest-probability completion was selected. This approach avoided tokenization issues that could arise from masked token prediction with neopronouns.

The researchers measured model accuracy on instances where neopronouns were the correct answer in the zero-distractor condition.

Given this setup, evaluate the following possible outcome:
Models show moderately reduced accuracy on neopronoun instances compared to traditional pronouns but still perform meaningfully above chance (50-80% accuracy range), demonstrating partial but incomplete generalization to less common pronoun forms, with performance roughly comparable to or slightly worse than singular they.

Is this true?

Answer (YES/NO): NO